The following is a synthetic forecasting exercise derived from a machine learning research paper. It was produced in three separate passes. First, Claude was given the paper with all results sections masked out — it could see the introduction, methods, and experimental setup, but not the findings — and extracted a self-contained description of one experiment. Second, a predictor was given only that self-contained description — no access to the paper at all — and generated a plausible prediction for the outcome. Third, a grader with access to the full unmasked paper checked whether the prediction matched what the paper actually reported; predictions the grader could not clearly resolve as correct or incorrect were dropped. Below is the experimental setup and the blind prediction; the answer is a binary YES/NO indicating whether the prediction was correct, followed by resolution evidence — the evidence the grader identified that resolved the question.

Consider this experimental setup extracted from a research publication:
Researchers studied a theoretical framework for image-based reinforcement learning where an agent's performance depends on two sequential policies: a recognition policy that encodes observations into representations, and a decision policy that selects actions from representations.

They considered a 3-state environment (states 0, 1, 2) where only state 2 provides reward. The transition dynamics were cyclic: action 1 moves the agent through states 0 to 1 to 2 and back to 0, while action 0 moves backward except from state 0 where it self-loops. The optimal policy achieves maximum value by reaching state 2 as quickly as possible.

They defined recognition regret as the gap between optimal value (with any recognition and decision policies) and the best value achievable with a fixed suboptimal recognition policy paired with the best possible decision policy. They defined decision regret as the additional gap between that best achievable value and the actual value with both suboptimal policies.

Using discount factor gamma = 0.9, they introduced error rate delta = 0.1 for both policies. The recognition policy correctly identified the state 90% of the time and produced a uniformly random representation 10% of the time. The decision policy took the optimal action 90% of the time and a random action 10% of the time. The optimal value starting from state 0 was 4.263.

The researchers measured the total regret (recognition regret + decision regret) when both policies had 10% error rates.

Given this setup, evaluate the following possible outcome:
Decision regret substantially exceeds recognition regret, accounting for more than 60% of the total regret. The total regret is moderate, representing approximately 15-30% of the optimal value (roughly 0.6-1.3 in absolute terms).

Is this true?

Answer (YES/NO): NO